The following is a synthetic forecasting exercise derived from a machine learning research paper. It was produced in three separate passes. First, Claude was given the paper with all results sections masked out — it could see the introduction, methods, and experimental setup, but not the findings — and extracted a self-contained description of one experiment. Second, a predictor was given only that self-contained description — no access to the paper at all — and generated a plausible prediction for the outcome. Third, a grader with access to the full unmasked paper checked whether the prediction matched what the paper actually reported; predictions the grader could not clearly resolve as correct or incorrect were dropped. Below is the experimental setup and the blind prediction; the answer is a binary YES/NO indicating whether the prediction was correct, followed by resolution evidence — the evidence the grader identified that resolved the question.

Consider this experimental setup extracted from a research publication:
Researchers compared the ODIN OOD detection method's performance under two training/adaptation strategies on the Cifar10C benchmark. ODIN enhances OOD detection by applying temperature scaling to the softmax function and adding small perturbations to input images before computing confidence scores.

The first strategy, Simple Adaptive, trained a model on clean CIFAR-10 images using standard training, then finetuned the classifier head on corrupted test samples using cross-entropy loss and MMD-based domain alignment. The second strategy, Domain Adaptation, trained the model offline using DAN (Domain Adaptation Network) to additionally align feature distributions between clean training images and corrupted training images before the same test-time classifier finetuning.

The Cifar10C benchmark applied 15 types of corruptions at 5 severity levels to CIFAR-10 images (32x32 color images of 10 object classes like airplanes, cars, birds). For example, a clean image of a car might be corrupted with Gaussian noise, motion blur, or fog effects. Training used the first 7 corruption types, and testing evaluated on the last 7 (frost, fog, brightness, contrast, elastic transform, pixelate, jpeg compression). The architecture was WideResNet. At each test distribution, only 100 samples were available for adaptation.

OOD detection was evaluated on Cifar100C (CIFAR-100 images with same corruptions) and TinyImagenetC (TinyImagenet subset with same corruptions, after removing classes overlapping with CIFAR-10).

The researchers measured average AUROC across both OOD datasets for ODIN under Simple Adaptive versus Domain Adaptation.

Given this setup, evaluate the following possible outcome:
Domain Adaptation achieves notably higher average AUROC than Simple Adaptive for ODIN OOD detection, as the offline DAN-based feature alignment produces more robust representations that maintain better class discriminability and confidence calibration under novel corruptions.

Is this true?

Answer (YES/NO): NO